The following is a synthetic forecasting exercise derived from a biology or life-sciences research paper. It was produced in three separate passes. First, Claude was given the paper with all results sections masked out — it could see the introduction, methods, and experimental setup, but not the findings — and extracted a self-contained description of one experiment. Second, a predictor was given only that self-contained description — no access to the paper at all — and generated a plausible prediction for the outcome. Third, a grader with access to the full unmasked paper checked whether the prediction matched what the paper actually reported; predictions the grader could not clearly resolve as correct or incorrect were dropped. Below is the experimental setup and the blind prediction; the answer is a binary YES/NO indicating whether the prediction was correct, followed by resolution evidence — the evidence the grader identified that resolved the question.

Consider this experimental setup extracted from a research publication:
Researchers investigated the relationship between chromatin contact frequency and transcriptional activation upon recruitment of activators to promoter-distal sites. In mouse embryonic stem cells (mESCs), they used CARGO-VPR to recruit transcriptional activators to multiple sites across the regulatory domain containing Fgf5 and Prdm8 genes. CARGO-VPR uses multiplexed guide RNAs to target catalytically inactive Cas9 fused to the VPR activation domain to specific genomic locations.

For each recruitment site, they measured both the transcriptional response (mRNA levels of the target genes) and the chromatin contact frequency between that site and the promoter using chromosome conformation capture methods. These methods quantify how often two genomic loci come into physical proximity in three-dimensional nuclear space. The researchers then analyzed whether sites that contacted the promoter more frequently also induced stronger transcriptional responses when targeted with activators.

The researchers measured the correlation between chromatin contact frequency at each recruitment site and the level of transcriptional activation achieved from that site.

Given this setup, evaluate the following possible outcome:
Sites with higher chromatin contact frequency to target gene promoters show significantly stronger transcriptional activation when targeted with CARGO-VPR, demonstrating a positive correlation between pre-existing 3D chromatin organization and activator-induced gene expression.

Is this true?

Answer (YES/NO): NO